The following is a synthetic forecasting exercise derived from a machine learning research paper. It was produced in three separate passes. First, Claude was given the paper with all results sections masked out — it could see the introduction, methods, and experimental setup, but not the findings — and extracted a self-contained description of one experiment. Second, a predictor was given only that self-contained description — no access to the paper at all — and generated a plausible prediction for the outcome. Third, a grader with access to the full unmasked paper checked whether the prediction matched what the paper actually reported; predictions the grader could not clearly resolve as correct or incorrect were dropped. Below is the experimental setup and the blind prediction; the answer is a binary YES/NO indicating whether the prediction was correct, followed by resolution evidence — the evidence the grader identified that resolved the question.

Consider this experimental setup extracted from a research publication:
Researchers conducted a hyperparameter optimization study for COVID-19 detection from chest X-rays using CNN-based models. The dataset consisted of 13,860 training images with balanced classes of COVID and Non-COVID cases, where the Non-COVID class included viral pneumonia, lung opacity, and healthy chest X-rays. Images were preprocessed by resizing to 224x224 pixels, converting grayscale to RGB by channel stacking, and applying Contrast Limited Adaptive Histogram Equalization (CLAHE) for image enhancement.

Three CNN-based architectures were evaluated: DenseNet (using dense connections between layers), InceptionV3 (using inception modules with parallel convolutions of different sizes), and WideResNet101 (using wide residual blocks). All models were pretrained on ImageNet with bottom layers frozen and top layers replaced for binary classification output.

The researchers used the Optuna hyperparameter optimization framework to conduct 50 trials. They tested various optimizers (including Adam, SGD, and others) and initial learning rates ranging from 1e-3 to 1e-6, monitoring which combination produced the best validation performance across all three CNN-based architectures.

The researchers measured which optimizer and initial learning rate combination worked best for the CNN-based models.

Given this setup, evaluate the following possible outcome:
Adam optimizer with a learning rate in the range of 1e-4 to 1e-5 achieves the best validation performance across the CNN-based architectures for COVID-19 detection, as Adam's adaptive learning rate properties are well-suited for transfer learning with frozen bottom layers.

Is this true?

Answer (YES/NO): YES